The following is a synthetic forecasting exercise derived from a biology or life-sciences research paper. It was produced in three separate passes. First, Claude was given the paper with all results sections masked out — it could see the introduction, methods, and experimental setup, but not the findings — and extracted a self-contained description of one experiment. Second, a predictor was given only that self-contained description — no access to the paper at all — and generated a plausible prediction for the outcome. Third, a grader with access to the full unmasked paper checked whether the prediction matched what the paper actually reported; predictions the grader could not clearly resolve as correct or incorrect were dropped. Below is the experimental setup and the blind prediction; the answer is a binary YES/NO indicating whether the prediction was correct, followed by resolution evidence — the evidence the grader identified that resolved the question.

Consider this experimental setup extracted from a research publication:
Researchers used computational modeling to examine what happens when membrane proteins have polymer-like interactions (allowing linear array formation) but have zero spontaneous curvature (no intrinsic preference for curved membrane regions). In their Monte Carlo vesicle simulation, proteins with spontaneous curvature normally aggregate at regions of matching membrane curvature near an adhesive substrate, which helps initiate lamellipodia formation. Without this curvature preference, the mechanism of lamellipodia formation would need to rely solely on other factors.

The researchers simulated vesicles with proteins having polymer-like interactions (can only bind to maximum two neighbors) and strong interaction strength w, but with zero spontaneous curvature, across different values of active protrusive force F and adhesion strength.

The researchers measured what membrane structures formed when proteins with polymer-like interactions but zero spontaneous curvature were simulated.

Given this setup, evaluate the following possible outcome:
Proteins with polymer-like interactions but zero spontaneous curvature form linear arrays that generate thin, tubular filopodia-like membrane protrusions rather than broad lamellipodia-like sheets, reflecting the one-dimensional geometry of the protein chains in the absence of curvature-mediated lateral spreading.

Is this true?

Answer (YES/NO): NO